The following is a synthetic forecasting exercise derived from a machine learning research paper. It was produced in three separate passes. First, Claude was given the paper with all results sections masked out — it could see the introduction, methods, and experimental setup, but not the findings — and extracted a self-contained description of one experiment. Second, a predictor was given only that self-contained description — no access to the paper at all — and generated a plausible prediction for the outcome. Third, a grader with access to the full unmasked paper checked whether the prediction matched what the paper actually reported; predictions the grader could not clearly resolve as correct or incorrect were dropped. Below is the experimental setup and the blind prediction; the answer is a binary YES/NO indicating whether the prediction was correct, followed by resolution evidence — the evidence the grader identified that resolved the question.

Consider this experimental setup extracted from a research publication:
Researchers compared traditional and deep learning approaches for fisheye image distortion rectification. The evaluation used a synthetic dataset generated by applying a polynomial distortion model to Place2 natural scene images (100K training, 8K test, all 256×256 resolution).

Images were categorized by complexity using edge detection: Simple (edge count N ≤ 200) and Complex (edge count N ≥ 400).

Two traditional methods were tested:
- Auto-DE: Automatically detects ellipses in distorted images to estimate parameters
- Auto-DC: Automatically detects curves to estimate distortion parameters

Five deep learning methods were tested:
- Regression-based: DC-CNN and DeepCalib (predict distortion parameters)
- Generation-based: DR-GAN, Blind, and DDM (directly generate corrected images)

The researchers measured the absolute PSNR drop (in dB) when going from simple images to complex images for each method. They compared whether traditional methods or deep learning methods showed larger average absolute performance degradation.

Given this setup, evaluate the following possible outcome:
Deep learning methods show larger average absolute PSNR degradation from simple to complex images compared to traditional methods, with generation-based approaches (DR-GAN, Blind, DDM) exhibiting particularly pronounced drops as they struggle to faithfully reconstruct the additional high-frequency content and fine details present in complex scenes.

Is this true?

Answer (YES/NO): NO